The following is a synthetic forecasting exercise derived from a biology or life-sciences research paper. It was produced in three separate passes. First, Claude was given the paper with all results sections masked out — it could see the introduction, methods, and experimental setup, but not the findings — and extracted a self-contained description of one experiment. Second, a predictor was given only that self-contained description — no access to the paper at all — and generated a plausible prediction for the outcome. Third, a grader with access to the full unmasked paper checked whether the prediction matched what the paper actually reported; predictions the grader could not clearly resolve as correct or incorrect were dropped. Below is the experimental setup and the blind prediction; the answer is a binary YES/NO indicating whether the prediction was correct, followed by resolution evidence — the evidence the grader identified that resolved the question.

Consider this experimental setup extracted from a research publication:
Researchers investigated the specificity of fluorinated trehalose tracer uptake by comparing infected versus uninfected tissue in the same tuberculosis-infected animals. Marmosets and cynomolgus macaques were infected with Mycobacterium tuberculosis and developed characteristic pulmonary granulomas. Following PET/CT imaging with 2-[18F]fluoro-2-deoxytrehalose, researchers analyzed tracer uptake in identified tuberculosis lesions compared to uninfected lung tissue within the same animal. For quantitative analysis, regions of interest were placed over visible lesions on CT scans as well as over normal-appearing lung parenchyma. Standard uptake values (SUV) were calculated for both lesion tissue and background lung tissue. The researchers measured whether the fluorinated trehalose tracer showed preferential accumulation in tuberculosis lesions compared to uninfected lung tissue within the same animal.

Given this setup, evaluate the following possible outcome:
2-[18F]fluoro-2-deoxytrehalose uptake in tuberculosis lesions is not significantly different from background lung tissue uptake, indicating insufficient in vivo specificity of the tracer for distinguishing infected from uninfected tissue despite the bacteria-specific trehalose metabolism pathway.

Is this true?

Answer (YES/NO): NO